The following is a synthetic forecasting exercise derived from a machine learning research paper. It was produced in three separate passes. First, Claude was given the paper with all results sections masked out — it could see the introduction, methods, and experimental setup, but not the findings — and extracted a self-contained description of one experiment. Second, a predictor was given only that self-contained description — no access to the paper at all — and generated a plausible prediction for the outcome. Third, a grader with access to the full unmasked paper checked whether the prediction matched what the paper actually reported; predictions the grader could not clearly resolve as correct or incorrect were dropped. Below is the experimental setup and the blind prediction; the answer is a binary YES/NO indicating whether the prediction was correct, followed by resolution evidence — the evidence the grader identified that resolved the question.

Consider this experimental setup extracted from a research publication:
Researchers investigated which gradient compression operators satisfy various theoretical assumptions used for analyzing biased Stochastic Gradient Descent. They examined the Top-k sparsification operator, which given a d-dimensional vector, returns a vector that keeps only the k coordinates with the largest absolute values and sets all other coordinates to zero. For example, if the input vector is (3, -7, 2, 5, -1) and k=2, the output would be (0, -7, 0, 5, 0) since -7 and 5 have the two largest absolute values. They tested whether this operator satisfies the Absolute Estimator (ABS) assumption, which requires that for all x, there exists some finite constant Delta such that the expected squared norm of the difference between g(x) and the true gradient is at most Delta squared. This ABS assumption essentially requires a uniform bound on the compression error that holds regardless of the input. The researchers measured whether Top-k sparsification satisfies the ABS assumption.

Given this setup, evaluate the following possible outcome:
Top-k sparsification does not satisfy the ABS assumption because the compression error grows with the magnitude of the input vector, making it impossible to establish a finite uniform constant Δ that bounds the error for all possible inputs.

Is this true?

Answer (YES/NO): YES